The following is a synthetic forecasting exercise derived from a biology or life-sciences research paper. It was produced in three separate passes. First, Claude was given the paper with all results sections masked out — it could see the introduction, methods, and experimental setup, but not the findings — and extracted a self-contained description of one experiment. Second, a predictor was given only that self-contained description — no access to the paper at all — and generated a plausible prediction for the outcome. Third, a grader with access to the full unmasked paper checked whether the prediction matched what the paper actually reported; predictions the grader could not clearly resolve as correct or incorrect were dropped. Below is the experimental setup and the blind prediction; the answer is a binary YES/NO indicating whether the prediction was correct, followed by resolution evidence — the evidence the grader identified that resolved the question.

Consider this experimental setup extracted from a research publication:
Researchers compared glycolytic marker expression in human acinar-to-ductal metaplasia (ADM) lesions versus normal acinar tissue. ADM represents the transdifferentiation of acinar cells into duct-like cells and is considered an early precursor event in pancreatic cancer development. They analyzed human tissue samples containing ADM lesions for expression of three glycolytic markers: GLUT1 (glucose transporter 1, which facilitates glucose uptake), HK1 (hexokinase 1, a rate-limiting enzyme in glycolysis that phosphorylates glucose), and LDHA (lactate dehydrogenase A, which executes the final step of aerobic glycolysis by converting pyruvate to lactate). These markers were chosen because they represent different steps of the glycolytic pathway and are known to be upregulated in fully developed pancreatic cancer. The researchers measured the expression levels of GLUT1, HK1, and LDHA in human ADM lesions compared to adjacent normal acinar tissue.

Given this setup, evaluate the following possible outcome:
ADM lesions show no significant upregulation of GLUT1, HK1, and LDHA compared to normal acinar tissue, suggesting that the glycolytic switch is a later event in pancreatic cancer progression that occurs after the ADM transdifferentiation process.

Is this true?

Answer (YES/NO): NO